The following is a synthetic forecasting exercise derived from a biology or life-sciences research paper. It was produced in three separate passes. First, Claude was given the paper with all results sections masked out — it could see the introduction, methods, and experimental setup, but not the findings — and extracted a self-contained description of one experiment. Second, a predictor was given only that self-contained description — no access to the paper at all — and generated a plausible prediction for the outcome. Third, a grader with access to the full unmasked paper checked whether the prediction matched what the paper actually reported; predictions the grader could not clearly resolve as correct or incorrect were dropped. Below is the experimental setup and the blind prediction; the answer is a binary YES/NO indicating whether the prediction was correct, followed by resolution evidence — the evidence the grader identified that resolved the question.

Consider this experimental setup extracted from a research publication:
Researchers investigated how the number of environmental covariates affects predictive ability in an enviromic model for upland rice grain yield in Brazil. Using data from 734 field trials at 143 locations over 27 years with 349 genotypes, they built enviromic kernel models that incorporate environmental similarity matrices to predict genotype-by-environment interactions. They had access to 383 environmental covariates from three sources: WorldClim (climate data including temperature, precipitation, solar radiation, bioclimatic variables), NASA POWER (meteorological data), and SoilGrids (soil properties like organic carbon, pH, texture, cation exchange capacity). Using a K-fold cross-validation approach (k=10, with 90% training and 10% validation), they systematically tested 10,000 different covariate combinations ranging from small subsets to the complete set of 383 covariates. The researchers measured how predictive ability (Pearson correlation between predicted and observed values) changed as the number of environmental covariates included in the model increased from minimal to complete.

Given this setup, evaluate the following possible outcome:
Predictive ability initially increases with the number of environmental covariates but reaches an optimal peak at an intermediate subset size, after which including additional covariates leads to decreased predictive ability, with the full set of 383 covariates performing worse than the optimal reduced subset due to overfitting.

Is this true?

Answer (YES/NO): NO